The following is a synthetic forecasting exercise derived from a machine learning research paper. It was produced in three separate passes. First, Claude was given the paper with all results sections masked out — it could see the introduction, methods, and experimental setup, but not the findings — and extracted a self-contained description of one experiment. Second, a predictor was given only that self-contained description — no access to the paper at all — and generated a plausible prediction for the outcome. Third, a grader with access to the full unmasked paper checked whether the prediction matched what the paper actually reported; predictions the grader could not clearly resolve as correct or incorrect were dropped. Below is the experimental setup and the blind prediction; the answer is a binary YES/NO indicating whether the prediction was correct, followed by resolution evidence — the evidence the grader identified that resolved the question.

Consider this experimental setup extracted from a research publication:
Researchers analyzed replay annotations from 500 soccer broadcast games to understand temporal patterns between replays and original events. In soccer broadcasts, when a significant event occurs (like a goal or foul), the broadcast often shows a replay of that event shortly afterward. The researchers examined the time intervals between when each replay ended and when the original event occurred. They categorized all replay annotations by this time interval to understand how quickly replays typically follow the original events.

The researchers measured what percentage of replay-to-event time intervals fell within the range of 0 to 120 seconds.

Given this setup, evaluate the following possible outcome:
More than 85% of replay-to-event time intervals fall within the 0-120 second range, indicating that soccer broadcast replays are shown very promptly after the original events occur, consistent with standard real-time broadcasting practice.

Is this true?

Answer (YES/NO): YES